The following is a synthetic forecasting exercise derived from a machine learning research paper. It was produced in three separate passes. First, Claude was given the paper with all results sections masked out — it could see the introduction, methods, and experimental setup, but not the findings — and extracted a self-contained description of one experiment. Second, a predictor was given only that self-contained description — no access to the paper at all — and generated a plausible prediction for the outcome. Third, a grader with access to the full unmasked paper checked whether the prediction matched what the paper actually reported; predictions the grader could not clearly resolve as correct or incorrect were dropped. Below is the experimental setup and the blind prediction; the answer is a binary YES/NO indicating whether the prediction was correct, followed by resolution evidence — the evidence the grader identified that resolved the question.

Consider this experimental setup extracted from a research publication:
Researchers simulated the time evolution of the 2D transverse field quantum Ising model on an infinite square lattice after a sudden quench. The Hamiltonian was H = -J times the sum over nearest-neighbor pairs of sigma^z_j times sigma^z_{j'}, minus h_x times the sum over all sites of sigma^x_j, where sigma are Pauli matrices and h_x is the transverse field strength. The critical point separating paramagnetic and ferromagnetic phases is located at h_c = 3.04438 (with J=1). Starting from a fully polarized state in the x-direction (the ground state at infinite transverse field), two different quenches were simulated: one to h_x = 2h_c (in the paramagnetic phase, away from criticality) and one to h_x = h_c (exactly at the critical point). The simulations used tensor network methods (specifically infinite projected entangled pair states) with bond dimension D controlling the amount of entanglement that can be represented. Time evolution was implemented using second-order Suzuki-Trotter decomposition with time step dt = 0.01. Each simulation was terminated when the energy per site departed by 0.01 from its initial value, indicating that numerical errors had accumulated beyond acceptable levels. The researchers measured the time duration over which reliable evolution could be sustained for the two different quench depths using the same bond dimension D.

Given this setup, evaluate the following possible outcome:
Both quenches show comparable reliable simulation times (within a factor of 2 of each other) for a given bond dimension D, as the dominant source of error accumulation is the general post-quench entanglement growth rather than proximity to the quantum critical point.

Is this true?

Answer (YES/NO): NO